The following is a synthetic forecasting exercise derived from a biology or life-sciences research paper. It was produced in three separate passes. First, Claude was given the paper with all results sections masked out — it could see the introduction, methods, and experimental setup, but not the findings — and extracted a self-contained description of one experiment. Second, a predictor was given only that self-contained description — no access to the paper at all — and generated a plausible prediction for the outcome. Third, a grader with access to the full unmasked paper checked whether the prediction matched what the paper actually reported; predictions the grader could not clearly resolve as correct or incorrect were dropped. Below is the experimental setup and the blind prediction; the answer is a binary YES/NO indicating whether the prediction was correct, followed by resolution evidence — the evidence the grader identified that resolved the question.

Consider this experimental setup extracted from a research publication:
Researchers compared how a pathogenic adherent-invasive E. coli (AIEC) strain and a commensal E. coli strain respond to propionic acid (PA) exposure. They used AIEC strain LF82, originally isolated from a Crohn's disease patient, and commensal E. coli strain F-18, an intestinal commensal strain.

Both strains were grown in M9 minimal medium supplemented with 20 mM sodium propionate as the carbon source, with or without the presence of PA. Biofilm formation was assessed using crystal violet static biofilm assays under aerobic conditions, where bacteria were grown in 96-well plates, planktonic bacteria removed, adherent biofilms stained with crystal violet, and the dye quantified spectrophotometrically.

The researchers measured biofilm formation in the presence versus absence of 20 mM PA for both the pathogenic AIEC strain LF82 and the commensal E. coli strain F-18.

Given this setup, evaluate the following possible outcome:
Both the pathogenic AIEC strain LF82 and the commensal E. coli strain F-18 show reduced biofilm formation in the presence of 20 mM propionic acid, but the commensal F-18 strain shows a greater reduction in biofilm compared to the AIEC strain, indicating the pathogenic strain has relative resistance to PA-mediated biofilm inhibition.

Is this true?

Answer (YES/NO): NO